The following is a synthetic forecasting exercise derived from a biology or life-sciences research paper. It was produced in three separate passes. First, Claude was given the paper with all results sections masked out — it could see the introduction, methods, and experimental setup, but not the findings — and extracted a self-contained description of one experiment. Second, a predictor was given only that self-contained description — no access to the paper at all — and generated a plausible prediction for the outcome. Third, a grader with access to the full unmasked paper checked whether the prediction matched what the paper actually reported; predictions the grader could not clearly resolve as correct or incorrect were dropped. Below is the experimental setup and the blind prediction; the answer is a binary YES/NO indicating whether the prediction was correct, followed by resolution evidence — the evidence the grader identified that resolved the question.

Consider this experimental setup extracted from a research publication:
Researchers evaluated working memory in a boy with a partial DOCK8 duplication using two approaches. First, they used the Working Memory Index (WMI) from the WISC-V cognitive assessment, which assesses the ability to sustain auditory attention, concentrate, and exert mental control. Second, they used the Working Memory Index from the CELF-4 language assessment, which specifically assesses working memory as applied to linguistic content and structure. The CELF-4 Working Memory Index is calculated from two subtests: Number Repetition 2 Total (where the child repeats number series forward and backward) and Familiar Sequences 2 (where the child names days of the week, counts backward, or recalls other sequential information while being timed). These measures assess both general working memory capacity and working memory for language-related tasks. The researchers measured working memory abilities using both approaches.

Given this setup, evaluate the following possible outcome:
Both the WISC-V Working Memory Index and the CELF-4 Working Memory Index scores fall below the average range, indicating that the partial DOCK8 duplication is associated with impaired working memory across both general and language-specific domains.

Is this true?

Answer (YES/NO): YES